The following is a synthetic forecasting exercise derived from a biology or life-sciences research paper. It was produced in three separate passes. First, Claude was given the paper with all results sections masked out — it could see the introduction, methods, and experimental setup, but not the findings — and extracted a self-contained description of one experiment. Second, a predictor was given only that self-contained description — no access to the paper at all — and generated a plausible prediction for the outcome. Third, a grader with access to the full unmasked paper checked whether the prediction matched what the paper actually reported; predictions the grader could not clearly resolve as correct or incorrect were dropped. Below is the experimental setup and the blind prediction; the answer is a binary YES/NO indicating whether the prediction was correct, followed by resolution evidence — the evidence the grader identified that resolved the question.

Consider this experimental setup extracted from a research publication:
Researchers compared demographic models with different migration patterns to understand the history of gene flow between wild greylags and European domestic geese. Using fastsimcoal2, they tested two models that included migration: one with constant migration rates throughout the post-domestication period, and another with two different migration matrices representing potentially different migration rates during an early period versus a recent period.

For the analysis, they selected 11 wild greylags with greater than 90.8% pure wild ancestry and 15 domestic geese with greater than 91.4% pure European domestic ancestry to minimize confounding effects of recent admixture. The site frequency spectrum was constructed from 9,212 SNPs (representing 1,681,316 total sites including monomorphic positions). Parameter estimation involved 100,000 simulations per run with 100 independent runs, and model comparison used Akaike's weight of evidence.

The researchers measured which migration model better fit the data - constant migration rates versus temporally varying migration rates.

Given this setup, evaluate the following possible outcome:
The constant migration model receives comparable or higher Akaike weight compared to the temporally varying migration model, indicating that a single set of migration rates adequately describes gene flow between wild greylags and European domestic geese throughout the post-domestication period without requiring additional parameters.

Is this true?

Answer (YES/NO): NO